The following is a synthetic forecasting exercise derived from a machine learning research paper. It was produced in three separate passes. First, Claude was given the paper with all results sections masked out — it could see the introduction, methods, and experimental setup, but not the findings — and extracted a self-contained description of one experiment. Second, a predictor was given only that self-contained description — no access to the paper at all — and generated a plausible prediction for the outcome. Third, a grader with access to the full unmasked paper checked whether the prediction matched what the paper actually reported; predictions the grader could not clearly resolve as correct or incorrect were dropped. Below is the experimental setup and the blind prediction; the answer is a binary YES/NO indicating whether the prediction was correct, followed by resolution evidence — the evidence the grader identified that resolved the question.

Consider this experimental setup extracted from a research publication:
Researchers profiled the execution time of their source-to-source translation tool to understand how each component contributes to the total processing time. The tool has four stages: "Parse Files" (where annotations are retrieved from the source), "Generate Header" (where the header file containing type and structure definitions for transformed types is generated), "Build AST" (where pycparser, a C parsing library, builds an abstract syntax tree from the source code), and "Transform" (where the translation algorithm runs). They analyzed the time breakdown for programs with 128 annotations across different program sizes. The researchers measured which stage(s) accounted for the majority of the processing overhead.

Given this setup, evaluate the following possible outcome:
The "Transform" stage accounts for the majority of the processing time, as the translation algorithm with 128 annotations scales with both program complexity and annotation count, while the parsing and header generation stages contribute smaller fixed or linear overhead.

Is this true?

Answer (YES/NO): NO